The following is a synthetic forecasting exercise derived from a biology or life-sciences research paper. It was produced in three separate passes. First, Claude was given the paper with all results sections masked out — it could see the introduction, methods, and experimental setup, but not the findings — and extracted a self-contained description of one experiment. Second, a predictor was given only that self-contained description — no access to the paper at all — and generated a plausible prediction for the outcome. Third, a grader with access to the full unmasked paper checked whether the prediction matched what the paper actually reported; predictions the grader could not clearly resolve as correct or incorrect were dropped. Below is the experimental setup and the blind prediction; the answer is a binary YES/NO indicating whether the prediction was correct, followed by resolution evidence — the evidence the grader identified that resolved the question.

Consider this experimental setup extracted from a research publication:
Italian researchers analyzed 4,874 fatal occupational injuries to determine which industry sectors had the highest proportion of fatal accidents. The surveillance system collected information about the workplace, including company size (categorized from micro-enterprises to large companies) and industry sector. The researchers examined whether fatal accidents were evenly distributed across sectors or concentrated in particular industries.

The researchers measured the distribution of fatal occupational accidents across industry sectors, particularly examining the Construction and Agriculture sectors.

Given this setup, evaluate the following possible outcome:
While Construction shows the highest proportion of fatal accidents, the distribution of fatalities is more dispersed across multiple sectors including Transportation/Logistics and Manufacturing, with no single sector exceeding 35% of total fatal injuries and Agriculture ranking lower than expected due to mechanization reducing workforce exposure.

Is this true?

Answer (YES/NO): NO